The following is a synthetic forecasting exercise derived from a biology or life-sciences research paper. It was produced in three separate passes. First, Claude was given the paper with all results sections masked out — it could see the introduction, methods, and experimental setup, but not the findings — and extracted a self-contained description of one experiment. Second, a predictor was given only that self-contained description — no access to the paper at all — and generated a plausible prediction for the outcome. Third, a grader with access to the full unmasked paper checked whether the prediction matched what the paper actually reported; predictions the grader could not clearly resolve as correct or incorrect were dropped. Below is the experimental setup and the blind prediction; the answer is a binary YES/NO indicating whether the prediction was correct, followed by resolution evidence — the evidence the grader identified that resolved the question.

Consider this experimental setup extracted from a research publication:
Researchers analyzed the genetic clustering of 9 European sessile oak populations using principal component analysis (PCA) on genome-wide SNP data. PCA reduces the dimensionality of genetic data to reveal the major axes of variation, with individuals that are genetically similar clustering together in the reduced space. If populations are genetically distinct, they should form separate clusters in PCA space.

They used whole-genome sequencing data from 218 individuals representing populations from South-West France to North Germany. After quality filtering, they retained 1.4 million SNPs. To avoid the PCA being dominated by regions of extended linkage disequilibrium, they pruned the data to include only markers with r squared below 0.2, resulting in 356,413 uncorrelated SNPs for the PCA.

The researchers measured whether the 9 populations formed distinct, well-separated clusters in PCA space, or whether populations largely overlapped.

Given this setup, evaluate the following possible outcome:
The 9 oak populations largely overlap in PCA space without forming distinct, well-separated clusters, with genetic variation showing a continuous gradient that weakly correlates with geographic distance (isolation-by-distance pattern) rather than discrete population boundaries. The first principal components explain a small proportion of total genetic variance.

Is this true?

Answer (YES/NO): NO